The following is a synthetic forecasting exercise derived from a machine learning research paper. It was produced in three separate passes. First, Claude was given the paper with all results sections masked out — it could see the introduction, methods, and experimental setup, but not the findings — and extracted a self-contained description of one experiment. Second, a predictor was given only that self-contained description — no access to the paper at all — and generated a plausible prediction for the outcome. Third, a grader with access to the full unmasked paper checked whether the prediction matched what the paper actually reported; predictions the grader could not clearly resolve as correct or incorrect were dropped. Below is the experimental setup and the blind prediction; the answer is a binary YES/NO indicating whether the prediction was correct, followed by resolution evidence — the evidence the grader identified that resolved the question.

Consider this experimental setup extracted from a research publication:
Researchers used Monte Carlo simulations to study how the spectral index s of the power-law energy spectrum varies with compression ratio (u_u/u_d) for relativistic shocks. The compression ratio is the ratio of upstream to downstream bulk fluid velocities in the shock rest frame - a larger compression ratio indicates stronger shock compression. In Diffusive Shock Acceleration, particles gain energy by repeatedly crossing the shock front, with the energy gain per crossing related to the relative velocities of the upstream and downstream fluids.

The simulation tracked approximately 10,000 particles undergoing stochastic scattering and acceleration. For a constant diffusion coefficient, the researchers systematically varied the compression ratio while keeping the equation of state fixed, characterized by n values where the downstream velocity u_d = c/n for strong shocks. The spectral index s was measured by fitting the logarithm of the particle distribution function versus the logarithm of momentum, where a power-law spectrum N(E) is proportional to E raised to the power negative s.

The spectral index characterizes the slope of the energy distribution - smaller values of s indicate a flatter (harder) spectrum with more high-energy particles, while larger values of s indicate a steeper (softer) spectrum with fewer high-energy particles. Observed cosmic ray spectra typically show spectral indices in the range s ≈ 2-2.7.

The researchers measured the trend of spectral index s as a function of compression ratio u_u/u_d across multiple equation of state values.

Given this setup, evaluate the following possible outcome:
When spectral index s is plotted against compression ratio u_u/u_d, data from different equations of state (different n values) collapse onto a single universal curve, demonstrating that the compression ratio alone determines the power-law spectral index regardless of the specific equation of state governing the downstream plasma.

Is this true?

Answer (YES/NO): NO